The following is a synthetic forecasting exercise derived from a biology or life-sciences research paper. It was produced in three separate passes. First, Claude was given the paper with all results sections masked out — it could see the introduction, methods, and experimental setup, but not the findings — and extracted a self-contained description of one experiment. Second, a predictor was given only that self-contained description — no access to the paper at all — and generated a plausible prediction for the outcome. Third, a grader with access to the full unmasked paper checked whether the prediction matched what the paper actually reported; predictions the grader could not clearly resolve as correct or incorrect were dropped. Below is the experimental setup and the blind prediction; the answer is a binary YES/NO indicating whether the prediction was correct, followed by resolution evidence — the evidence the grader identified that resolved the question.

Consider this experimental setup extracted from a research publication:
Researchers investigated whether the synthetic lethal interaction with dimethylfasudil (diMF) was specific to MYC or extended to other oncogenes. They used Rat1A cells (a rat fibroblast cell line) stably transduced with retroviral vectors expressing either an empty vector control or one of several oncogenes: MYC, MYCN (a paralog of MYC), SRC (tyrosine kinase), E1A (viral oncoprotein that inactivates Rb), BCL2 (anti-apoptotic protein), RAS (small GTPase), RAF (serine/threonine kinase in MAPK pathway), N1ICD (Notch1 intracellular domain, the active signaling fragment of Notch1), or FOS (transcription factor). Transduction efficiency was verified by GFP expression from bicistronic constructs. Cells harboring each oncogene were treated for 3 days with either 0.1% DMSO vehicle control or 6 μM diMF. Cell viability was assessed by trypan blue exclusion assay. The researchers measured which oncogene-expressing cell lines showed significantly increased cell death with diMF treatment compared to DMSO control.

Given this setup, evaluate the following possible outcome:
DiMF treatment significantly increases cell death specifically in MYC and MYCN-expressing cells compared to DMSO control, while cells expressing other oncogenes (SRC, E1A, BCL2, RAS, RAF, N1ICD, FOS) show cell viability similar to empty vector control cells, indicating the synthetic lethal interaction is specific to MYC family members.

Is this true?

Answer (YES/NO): NO